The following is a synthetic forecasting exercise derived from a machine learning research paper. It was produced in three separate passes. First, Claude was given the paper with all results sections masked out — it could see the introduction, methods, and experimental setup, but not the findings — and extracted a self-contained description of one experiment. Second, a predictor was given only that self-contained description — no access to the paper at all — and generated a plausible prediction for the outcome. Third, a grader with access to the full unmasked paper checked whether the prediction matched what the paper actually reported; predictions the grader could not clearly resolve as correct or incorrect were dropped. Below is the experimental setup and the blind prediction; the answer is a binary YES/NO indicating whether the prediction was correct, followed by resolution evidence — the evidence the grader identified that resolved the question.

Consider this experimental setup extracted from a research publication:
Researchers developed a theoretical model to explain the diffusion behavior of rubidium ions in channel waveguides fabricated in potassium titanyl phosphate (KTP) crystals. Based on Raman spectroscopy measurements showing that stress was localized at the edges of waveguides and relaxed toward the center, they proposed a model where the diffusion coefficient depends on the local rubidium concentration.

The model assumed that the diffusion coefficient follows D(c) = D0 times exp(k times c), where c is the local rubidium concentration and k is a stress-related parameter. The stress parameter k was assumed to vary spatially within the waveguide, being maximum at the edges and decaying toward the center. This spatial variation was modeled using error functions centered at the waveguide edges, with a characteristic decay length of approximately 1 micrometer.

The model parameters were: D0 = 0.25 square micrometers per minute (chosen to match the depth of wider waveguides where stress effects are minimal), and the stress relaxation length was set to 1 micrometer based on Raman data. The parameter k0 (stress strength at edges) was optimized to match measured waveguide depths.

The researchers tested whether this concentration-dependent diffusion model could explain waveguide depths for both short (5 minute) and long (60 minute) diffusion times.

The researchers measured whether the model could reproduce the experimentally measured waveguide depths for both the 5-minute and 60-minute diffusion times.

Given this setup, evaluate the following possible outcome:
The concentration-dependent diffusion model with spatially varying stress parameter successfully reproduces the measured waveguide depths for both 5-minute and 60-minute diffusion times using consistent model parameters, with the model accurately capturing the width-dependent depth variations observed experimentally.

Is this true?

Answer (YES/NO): NO